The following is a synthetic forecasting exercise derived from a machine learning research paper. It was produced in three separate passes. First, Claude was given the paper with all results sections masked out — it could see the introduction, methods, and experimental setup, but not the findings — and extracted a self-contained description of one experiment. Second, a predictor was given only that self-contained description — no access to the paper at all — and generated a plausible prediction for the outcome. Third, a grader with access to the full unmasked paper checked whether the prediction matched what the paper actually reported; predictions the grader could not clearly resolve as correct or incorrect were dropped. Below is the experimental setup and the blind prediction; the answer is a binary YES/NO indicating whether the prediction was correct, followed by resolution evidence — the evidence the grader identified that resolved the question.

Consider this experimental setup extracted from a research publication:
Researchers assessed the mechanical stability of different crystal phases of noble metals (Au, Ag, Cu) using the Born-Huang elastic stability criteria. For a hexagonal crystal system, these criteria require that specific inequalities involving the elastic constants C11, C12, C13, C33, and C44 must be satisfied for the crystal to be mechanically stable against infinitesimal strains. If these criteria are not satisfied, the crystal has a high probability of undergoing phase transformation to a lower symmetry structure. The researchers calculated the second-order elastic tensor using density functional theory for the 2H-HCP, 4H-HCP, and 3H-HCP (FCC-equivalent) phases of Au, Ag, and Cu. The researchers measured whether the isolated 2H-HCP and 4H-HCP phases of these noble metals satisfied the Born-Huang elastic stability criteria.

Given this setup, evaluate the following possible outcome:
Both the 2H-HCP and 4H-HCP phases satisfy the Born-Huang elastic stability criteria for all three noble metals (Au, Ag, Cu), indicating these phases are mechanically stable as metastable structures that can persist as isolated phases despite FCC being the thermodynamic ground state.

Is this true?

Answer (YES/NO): YES